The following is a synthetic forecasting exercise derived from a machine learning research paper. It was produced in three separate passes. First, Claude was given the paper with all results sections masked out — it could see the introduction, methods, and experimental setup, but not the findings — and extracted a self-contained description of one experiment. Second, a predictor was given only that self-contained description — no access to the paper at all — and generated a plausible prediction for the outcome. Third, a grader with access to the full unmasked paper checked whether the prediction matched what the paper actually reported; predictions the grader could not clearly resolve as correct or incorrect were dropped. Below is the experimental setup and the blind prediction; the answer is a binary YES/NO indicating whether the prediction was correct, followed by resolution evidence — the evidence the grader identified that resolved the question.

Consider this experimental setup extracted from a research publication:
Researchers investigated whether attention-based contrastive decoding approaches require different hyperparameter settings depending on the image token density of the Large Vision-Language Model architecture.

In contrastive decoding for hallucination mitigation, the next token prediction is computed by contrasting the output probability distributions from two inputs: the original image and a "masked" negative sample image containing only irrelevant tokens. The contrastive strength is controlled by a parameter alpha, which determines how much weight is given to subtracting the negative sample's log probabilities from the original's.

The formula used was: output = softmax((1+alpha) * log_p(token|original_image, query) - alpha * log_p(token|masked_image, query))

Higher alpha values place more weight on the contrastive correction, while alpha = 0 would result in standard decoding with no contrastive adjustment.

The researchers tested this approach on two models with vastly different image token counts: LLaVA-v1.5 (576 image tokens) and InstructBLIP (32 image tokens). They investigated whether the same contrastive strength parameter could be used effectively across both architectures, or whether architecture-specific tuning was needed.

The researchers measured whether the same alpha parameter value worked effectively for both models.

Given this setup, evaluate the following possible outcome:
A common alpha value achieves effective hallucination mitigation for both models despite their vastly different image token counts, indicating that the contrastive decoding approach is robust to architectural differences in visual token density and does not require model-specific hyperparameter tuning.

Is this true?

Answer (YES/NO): NO